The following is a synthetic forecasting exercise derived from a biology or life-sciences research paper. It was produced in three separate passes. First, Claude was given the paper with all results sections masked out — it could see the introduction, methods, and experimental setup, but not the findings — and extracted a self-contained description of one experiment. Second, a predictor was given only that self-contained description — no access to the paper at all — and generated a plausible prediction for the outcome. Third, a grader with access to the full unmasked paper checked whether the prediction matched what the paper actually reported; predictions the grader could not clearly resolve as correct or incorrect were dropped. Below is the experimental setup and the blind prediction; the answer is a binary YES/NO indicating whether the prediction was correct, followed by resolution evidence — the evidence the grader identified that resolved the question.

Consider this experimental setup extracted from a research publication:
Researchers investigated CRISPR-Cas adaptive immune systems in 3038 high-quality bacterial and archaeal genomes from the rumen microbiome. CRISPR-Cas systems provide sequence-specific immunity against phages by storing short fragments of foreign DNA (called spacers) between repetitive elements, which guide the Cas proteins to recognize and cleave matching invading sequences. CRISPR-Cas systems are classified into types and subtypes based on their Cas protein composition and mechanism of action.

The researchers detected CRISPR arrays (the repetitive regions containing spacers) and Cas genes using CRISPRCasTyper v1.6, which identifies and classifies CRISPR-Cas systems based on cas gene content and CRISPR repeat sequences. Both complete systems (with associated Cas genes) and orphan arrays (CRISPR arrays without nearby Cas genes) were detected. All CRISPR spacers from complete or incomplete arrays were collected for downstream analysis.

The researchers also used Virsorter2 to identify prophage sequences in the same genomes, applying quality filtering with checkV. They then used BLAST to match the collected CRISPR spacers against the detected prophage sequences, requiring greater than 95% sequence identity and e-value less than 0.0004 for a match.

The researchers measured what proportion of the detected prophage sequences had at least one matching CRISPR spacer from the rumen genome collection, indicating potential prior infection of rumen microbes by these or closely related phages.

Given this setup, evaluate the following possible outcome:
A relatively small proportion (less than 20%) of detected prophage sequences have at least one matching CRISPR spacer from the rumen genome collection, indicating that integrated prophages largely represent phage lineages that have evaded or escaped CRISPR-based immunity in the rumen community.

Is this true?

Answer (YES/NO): YES